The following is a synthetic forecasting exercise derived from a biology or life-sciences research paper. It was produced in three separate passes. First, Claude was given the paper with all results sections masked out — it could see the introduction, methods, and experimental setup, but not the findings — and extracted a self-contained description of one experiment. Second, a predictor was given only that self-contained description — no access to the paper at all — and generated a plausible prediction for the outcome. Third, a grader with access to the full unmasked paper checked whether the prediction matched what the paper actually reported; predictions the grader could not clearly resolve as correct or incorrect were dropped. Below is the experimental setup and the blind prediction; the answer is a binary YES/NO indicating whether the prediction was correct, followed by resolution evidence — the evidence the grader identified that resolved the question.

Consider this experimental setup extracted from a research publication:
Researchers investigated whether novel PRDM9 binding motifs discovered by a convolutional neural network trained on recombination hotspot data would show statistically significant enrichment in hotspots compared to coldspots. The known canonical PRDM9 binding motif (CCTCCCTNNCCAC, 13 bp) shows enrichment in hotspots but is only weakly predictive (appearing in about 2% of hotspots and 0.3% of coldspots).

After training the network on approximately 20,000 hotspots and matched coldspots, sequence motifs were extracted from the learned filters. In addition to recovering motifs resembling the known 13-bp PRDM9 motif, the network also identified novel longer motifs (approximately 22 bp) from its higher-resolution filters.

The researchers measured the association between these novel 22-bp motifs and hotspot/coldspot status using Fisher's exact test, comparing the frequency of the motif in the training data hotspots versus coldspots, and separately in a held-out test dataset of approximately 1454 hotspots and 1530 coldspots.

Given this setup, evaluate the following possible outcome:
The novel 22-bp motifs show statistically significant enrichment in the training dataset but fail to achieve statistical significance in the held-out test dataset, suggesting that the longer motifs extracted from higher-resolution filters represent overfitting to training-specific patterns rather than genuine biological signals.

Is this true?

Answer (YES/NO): NO